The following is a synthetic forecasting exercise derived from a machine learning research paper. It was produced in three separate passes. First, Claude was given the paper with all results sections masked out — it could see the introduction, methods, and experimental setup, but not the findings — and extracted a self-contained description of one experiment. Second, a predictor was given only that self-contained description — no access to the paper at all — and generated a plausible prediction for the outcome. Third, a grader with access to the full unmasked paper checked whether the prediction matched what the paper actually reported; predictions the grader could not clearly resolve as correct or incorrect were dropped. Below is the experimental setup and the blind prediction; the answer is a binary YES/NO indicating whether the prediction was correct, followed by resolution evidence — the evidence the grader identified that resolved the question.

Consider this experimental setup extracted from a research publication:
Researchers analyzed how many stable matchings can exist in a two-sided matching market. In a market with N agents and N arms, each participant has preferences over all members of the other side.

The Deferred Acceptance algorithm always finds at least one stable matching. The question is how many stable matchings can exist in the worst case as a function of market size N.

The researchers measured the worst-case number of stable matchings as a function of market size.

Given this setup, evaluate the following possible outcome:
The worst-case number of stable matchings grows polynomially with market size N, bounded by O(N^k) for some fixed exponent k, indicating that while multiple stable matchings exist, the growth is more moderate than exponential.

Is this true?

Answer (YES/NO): NO